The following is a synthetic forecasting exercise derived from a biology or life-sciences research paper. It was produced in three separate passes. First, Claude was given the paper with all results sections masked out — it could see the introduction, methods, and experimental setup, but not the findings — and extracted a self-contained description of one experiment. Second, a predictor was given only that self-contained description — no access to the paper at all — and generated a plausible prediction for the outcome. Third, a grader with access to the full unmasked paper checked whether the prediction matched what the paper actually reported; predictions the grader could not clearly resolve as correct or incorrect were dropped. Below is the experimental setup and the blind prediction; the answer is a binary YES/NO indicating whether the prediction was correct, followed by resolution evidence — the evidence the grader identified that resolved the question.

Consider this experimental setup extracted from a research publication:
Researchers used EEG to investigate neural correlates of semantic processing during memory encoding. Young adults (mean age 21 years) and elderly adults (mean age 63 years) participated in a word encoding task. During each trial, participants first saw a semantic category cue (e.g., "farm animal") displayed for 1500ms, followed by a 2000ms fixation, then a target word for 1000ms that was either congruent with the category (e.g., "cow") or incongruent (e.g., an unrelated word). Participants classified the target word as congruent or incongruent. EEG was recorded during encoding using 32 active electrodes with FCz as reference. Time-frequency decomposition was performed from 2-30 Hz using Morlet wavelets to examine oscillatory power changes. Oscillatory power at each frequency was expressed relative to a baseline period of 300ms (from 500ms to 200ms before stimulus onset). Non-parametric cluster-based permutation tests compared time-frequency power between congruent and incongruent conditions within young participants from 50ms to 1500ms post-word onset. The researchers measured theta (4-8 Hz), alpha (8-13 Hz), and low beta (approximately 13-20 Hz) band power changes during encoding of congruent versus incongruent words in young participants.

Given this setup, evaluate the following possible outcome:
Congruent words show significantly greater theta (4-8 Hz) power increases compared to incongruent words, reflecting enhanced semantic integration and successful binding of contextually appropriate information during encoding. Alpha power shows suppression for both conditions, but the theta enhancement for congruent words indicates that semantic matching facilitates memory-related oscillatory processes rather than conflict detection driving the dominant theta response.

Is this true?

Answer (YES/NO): NO